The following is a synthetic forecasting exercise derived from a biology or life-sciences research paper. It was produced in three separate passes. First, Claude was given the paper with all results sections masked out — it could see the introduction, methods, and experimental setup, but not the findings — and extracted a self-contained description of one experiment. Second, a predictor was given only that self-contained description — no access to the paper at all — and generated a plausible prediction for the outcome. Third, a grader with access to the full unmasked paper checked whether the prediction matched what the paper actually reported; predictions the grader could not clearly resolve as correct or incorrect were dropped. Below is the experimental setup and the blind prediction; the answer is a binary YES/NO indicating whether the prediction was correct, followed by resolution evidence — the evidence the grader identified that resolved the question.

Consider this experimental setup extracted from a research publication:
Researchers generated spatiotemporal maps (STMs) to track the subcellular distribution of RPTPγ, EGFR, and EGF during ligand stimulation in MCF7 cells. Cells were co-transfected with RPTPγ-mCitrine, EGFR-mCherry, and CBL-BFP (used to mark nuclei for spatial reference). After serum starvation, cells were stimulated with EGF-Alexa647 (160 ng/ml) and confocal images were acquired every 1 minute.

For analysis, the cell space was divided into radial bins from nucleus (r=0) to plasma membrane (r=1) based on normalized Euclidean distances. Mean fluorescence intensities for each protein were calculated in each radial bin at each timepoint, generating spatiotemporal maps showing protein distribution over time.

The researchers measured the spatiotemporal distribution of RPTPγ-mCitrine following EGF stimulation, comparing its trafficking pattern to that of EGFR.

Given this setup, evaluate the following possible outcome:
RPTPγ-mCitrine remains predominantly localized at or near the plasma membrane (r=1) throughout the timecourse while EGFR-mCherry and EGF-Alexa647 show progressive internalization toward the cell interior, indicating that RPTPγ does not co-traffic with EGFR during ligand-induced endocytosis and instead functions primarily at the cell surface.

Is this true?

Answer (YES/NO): NO